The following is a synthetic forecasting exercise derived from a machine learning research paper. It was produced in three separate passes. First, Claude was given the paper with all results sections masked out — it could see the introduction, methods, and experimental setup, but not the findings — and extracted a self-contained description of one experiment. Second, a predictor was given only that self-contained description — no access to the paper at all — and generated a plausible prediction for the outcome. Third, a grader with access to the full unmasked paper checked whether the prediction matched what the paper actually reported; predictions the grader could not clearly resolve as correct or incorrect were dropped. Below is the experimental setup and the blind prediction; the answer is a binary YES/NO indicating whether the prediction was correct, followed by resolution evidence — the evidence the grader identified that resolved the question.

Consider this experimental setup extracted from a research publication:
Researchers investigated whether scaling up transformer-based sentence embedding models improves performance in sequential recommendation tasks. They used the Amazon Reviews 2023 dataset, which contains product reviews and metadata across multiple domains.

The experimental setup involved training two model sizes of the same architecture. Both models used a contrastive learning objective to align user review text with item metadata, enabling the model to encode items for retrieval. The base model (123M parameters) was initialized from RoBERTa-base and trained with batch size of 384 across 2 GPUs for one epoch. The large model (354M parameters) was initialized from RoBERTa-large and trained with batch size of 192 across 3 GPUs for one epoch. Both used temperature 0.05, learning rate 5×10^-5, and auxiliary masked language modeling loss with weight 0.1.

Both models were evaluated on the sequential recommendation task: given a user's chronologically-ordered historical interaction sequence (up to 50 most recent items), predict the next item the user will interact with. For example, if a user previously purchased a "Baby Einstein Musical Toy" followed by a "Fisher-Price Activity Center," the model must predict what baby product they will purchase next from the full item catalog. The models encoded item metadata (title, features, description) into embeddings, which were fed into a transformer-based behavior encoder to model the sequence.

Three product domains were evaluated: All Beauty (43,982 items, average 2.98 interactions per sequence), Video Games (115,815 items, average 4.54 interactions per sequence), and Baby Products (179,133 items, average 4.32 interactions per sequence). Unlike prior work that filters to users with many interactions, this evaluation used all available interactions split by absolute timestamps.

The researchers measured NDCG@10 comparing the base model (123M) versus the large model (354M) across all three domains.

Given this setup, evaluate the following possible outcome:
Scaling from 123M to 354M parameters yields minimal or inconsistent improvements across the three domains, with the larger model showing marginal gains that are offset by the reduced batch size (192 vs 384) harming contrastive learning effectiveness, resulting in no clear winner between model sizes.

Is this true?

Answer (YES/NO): NO